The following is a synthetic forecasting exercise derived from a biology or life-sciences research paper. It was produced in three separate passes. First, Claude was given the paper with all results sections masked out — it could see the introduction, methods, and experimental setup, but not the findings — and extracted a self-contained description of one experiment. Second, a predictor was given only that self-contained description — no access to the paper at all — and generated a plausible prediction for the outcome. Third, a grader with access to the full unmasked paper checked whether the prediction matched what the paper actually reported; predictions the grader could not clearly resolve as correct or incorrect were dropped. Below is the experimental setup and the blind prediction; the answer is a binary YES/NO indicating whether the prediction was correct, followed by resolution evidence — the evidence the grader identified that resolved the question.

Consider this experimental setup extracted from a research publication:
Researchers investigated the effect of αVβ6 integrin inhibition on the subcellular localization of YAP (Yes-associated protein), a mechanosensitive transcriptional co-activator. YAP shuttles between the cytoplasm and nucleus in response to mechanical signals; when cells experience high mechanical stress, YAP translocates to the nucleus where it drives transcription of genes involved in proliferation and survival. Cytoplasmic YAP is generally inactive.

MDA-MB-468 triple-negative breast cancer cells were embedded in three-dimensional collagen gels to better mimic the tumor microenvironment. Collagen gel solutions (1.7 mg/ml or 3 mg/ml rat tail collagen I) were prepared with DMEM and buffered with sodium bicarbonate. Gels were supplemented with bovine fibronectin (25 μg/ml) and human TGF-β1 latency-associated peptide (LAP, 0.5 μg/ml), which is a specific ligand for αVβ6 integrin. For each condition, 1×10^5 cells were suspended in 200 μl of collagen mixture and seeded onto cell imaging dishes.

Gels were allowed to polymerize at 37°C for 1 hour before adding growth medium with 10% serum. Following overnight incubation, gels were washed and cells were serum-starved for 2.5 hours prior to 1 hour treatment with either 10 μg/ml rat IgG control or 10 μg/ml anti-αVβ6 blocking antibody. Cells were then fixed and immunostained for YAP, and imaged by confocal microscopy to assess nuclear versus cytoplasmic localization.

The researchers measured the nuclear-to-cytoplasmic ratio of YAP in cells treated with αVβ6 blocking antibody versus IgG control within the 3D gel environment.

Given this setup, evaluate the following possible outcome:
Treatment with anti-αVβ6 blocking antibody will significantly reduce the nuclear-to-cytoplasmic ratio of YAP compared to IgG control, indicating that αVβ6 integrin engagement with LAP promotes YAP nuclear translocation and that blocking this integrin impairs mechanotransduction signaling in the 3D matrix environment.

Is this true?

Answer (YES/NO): YES